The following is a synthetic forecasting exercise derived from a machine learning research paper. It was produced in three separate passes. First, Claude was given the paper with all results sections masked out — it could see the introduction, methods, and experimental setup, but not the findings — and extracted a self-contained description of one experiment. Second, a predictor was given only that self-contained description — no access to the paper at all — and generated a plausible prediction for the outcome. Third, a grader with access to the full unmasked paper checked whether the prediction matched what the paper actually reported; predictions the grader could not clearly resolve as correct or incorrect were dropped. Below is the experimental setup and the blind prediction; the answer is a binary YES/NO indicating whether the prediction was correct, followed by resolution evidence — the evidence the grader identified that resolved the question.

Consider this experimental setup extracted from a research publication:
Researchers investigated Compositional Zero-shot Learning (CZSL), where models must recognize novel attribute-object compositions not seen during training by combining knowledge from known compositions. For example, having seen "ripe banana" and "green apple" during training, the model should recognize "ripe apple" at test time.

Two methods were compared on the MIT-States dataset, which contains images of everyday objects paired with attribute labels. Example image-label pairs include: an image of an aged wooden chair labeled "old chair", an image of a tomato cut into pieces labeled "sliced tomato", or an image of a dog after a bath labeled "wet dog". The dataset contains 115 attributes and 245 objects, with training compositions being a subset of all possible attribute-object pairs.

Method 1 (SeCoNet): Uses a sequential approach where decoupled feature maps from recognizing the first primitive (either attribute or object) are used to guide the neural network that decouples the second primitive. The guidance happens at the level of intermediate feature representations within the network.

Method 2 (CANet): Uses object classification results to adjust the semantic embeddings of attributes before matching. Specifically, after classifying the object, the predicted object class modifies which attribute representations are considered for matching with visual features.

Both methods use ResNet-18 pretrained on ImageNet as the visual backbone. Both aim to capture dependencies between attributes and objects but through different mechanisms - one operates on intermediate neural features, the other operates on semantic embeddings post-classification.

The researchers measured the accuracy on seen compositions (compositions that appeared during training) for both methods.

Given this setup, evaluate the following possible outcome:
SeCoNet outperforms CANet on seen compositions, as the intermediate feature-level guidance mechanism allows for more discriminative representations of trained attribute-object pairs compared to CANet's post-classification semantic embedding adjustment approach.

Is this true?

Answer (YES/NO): NO